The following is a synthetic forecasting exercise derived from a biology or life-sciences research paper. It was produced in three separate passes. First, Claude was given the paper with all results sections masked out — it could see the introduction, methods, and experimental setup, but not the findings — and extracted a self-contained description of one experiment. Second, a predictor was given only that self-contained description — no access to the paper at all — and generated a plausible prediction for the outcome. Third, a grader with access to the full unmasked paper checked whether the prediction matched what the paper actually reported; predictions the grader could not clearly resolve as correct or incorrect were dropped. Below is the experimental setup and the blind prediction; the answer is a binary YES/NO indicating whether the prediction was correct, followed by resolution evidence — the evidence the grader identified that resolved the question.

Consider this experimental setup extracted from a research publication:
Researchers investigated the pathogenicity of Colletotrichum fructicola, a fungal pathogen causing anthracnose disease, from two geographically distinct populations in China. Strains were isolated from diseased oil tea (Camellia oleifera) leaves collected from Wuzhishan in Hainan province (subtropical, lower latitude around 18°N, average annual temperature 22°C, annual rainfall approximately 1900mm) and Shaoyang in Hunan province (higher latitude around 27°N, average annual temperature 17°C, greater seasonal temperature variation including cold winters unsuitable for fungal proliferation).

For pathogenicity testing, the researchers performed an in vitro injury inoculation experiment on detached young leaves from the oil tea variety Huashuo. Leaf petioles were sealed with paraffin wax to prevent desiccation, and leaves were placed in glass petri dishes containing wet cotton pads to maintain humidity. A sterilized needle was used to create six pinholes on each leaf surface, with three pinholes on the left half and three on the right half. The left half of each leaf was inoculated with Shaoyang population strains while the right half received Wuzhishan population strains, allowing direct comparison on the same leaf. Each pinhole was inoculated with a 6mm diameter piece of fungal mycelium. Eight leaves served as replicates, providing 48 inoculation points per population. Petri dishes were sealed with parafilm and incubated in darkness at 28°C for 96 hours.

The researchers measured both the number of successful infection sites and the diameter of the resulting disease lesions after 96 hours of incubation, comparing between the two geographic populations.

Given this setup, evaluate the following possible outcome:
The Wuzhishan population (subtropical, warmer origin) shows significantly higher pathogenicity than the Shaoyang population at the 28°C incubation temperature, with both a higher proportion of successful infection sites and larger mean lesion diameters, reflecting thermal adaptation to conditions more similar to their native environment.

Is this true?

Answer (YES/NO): NO